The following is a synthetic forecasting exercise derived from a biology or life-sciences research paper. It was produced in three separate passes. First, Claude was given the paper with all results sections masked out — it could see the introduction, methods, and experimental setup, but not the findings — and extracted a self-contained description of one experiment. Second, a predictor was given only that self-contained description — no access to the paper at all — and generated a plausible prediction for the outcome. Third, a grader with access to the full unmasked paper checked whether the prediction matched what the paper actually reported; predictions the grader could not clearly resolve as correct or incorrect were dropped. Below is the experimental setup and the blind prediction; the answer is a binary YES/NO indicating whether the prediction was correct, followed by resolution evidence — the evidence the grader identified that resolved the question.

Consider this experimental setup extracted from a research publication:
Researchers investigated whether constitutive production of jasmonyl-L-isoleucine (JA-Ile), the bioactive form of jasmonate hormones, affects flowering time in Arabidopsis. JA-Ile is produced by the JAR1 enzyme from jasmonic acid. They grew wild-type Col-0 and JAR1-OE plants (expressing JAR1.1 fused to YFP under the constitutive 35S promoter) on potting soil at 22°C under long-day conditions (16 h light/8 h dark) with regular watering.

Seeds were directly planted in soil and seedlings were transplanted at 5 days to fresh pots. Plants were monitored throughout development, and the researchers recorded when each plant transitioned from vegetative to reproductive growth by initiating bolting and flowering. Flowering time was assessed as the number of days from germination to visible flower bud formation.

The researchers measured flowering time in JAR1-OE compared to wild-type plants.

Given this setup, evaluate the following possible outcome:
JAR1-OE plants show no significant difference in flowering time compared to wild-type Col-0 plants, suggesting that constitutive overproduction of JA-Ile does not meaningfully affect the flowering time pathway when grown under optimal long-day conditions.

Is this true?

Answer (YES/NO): NO